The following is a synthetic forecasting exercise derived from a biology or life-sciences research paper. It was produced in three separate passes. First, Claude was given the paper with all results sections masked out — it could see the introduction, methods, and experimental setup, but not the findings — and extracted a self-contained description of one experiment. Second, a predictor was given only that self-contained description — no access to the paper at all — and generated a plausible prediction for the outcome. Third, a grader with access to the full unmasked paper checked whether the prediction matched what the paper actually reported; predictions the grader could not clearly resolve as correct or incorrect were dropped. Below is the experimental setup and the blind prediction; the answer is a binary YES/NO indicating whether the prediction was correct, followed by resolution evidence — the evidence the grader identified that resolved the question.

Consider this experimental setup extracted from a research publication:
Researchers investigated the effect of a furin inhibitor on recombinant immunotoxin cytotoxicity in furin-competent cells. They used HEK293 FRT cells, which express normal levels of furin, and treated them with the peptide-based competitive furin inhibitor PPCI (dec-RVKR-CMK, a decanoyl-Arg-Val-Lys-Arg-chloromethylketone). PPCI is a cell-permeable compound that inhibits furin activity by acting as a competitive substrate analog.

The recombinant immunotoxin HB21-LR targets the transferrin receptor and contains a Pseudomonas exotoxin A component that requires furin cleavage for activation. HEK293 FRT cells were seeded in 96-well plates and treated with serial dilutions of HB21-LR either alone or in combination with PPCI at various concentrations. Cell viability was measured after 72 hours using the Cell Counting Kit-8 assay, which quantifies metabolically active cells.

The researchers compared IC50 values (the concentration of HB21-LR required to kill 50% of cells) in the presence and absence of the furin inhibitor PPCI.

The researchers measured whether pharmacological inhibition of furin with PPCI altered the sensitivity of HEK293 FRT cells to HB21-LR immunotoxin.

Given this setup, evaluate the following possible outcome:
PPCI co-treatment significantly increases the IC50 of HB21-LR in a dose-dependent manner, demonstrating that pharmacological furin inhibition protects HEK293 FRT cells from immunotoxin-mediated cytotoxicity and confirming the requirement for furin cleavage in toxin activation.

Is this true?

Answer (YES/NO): YES